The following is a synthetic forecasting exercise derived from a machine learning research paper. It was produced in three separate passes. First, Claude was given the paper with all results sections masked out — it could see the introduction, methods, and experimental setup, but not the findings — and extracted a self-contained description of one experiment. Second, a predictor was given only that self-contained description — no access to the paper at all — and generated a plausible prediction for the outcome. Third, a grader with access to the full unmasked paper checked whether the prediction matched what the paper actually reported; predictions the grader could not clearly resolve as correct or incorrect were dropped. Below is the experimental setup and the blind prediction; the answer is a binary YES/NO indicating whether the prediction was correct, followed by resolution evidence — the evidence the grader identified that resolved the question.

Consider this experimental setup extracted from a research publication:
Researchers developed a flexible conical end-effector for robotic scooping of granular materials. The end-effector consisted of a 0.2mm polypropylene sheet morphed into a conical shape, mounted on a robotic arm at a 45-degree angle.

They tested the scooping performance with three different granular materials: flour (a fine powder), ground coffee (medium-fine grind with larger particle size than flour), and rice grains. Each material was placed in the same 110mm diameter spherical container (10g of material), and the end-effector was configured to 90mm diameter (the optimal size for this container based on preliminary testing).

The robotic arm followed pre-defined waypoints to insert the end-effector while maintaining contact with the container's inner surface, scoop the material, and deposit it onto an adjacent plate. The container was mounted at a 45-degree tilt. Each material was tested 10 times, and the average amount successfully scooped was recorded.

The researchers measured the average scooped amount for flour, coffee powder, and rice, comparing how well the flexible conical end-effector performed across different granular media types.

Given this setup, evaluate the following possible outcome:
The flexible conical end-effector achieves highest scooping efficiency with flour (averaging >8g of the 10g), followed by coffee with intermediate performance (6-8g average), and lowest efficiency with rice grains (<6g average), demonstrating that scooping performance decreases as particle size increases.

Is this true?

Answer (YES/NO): NO